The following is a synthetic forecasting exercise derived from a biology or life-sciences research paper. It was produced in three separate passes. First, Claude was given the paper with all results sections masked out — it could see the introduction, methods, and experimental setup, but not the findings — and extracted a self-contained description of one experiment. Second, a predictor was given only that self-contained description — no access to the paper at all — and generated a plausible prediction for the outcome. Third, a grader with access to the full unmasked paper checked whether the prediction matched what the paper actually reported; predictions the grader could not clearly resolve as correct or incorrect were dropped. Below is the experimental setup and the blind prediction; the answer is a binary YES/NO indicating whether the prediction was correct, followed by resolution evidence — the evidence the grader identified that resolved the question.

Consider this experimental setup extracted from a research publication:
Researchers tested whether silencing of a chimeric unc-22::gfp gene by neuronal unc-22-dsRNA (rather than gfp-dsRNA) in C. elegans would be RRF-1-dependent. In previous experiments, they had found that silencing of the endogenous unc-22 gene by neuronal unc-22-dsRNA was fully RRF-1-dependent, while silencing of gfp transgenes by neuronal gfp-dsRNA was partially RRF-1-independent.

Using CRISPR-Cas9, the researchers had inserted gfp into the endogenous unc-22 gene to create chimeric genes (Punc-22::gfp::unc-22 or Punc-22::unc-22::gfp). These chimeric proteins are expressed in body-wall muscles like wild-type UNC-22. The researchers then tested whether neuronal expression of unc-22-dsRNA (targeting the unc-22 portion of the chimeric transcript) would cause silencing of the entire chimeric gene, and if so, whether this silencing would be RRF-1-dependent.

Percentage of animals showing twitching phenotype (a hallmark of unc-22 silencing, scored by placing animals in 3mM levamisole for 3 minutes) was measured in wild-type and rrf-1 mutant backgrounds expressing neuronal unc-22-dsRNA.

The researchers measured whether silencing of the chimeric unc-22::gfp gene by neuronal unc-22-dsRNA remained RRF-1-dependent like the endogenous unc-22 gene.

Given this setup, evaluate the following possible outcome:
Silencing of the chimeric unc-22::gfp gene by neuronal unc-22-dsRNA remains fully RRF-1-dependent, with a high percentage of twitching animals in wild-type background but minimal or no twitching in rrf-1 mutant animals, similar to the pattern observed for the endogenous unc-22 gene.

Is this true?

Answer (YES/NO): YES